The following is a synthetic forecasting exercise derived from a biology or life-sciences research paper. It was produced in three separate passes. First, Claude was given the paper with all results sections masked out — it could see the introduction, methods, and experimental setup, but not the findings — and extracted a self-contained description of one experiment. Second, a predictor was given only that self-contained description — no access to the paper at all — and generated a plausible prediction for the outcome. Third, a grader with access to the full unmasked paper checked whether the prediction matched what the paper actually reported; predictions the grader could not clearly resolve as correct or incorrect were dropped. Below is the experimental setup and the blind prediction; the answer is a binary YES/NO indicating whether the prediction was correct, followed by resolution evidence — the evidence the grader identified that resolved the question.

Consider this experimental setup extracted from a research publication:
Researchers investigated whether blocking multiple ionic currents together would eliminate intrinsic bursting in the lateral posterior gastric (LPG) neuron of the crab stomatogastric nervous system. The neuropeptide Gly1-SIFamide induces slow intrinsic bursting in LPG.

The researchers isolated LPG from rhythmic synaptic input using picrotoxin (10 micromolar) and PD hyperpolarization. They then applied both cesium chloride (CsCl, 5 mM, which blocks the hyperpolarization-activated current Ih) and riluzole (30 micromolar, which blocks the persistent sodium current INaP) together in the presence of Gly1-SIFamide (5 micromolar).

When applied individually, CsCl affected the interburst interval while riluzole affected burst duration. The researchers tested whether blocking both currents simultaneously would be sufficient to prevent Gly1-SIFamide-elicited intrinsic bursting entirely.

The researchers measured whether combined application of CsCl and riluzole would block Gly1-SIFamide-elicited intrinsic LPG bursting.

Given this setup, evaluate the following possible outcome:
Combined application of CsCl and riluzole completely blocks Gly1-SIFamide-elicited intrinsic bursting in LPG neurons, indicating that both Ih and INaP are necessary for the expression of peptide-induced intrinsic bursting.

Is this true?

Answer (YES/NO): NO